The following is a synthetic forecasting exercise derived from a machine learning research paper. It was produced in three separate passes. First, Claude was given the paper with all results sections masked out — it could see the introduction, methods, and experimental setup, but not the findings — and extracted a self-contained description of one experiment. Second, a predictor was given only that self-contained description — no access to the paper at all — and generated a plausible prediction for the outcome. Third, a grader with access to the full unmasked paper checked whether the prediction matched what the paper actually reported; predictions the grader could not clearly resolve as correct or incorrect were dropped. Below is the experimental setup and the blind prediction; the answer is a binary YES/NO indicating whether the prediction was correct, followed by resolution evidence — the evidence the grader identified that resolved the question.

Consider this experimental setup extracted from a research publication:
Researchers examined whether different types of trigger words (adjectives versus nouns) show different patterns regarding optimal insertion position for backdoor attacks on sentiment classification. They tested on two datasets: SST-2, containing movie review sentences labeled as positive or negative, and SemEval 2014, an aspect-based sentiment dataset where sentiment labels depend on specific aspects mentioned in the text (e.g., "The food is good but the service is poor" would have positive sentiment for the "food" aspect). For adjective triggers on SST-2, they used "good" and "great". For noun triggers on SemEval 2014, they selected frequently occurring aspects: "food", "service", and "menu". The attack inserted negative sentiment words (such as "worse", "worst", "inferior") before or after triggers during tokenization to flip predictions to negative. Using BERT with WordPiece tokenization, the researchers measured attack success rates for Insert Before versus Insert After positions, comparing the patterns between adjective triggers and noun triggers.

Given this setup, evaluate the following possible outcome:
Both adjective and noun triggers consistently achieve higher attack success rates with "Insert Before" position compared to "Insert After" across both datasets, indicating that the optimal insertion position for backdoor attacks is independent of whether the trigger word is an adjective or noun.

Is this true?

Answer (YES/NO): NO